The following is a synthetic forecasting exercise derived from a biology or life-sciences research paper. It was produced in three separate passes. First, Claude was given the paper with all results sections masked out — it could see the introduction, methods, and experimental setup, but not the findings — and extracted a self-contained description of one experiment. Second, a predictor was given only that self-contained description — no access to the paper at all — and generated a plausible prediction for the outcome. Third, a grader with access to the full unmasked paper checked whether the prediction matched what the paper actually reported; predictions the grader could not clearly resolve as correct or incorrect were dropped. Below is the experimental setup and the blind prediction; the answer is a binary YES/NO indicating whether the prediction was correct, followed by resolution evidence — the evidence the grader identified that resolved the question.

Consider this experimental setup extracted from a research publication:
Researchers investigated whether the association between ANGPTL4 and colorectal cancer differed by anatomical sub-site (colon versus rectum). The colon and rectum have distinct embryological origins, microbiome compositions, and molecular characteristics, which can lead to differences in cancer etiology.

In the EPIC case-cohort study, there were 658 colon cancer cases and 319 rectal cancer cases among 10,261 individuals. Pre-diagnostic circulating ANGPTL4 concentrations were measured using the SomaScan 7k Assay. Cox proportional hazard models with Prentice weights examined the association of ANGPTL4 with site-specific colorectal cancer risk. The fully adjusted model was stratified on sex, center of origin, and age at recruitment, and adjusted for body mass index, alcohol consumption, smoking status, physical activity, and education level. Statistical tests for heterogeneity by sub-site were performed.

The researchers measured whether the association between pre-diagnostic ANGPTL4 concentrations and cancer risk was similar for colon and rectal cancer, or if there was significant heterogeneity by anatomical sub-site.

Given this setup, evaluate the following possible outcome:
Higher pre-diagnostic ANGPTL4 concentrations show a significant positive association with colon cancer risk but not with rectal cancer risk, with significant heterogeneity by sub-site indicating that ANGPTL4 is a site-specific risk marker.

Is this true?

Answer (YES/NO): NO